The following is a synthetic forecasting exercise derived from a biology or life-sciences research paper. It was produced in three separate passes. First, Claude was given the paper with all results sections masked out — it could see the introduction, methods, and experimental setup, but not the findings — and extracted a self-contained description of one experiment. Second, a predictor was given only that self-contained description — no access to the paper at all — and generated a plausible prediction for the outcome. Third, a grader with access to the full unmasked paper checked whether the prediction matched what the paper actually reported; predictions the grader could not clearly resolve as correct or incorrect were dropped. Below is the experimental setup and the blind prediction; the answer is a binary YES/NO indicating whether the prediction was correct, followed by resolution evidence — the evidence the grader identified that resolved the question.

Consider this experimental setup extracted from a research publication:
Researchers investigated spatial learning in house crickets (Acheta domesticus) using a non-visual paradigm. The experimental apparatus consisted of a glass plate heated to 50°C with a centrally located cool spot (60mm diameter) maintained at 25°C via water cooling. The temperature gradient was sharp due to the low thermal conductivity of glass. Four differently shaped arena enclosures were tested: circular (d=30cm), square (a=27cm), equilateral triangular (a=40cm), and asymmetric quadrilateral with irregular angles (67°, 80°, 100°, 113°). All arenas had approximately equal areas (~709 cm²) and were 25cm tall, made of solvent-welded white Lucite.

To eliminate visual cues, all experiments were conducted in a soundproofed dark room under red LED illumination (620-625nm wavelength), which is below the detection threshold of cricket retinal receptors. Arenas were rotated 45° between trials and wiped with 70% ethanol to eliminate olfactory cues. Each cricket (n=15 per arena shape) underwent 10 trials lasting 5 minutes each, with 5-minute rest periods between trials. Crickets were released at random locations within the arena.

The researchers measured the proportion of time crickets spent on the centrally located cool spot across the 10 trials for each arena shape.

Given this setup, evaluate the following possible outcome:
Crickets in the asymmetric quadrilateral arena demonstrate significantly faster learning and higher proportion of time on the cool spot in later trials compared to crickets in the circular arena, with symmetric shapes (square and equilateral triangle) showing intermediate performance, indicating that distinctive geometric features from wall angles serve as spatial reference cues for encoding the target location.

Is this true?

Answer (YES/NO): NO